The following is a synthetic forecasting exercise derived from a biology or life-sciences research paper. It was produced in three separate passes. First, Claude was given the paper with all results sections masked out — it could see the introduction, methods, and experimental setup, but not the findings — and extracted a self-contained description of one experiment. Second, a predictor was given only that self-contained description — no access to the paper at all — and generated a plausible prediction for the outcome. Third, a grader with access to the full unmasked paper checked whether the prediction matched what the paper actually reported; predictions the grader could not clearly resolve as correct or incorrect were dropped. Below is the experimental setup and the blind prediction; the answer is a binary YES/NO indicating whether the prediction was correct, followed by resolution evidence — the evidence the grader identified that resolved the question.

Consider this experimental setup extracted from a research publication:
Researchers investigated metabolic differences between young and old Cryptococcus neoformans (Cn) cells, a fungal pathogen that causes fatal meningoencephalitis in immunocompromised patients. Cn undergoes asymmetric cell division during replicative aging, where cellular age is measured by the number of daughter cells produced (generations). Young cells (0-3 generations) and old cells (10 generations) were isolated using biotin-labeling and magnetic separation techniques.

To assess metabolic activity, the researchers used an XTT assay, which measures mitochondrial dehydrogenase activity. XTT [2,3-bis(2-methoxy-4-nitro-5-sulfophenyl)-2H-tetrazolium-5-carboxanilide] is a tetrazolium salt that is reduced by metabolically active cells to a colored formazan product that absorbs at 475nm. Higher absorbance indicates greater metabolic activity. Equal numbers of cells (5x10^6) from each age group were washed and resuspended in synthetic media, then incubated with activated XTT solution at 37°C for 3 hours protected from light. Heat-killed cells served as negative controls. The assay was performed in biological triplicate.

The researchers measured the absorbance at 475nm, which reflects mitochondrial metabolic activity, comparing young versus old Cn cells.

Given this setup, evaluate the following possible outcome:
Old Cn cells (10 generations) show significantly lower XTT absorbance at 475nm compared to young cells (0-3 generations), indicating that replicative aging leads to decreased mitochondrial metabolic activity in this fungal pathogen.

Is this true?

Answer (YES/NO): NO